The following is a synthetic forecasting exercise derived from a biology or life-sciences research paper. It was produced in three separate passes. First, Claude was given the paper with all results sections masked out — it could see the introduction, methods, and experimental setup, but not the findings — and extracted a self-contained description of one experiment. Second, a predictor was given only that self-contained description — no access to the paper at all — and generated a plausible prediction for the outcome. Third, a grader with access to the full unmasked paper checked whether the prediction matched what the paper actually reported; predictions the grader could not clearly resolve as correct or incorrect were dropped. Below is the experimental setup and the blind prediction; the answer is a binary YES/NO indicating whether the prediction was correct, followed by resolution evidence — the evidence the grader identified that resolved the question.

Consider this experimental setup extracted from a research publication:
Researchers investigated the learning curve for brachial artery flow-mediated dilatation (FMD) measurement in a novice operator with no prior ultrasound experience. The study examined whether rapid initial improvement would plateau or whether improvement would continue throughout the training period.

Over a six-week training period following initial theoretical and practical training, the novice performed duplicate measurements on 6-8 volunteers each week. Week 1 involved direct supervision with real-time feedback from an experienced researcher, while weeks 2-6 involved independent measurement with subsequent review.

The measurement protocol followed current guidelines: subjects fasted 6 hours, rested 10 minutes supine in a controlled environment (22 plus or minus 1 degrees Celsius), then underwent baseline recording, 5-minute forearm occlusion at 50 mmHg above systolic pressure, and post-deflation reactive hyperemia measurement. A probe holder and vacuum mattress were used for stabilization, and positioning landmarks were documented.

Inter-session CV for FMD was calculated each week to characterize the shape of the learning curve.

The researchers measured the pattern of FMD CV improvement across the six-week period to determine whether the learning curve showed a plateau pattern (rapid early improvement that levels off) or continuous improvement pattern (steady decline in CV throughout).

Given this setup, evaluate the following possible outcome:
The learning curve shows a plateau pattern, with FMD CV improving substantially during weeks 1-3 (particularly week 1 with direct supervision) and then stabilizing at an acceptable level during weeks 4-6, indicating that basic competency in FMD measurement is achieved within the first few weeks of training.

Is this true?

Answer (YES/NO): NO